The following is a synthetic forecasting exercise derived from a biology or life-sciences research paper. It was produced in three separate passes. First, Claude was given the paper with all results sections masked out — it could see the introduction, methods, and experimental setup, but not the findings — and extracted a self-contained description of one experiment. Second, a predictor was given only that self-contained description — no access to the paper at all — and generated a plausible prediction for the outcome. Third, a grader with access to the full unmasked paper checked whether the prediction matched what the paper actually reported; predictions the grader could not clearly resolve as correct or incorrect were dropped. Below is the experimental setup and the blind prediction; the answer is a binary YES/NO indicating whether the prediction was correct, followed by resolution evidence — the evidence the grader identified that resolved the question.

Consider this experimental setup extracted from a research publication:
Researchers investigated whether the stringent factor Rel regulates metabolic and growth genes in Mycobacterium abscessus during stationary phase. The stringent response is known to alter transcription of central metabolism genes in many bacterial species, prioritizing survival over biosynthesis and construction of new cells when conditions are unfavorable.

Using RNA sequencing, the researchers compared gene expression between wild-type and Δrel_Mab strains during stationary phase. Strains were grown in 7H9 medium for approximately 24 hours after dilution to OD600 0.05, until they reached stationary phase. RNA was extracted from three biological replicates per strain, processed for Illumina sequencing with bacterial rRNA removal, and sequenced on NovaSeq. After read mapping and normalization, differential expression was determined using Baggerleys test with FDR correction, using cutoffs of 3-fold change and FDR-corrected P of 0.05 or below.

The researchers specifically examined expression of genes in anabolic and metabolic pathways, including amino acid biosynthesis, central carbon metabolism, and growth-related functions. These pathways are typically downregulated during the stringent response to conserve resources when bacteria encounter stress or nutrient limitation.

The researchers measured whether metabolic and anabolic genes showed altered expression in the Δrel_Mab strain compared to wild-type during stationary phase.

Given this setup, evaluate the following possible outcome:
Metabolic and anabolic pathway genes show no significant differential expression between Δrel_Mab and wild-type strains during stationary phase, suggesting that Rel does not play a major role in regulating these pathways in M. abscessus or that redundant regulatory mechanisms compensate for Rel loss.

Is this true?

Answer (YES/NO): NO